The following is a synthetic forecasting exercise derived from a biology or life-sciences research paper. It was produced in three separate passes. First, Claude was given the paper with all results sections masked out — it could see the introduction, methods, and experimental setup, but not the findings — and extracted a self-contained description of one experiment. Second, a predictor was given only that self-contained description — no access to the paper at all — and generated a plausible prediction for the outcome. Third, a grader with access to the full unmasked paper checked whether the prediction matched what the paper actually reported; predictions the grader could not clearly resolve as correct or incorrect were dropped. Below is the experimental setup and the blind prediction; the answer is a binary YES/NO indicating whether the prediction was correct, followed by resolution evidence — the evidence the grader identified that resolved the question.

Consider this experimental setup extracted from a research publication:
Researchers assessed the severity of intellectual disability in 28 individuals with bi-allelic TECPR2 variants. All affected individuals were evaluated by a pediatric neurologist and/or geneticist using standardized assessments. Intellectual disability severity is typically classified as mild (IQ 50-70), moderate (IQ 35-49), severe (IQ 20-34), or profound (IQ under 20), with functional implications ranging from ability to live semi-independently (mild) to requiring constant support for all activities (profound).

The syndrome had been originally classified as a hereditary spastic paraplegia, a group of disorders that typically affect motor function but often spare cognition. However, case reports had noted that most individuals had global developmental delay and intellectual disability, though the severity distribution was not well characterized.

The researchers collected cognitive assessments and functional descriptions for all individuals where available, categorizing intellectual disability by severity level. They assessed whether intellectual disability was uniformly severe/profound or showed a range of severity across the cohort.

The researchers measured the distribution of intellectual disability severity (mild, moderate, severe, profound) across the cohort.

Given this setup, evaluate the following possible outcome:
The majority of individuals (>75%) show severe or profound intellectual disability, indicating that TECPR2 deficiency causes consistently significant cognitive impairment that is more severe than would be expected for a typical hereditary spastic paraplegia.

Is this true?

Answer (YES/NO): NO